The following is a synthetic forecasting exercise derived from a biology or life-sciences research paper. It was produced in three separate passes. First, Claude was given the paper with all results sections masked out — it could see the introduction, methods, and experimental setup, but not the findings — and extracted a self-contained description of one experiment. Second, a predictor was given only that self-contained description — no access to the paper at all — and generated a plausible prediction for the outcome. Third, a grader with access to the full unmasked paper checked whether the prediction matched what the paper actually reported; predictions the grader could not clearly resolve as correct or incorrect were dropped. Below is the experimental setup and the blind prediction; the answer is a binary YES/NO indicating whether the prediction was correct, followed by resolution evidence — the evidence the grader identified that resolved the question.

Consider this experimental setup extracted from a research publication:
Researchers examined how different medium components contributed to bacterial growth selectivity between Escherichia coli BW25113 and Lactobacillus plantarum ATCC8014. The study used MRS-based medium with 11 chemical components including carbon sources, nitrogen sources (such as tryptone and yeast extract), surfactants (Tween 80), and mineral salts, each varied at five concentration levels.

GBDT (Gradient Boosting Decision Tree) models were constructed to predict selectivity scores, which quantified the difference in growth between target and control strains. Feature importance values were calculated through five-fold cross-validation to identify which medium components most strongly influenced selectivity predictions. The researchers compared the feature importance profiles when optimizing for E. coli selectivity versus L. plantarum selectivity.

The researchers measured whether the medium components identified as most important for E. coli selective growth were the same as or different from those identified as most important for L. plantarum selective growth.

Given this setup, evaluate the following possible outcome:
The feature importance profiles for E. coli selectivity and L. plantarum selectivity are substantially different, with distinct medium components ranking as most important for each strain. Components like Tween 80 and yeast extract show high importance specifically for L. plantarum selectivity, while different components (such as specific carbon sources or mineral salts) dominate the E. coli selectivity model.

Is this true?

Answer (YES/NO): NO